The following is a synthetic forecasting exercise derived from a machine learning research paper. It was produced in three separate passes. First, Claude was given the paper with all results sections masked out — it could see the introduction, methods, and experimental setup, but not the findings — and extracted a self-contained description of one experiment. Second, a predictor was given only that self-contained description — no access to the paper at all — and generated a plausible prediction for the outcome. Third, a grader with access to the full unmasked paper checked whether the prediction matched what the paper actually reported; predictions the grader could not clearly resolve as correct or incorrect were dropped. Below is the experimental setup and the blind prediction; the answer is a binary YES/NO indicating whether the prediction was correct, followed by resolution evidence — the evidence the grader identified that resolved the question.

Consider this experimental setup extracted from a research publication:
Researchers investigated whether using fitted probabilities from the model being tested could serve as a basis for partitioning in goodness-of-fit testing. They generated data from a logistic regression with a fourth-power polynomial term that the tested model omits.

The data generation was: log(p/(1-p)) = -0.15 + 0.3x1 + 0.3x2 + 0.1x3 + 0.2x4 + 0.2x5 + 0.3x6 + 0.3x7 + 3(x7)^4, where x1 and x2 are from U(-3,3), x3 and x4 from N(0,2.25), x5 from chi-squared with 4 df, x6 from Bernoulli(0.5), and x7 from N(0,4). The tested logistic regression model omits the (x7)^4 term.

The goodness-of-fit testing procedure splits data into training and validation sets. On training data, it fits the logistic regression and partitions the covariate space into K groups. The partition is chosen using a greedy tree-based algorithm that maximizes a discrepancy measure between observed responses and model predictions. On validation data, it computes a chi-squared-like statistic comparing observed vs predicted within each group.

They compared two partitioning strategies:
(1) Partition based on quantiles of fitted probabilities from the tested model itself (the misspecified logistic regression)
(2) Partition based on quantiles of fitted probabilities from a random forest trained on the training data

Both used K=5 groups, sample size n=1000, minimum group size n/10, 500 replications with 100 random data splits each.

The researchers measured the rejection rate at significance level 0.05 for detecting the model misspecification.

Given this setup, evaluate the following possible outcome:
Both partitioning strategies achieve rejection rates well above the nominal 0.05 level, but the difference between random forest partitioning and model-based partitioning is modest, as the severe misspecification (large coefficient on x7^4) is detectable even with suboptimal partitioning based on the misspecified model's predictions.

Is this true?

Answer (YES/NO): NO